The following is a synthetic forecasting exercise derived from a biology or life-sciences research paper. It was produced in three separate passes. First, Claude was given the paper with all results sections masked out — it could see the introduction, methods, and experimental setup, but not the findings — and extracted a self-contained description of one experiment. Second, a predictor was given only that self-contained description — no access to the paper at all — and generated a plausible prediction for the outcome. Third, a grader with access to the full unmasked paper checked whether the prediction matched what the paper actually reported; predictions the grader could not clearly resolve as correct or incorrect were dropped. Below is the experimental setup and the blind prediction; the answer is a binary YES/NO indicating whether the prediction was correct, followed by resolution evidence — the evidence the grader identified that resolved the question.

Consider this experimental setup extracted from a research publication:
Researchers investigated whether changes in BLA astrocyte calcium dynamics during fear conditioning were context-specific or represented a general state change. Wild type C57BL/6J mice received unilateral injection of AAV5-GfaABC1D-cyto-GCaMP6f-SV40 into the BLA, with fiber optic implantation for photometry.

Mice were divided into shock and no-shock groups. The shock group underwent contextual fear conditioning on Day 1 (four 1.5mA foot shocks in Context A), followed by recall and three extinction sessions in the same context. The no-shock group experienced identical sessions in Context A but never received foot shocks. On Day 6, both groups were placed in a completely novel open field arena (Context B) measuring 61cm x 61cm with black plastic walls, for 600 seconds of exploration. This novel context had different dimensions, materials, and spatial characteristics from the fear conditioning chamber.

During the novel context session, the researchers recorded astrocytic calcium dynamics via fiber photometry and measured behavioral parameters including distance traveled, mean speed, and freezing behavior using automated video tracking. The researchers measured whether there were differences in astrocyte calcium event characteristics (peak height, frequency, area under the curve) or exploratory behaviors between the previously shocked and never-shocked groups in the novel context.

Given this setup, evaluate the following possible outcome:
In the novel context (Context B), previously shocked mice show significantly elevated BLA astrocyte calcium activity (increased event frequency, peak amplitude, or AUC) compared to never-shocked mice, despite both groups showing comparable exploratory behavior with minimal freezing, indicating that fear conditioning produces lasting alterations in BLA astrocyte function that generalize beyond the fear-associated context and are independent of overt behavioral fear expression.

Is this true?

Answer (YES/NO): NO